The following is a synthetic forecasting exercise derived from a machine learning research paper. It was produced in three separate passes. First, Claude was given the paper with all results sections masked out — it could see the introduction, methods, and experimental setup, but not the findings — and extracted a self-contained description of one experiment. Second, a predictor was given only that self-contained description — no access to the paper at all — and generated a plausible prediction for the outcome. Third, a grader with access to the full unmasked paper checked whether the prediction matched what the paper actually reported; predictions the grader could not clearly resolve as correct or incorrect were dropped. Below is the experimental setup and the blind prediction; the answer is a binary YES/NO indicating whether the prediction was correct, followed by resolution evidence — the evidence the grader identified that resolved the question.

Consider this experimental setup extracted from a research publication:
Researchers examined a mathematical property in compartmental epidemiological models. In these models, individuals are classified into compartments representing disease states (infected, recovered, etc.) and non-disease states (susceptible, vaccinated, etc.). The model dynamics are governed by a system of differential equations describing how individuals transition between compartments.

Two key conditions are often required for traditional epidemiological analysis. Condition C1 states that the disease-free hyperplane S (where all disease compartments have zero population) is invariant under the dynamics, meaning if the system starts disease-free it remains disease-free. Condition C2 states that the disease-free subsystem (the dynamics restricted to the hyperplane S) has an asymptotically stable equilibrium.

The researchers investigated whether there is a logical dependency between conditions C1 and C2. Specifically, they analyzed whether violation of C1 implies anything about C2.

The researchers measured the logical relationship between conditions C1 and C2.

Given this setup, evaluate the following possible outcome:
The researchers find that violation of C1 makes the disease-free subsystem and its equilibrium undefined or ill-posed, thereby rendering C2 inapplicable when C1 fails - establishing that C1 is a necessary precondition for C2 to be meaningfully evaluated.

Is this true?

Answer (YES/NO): NO